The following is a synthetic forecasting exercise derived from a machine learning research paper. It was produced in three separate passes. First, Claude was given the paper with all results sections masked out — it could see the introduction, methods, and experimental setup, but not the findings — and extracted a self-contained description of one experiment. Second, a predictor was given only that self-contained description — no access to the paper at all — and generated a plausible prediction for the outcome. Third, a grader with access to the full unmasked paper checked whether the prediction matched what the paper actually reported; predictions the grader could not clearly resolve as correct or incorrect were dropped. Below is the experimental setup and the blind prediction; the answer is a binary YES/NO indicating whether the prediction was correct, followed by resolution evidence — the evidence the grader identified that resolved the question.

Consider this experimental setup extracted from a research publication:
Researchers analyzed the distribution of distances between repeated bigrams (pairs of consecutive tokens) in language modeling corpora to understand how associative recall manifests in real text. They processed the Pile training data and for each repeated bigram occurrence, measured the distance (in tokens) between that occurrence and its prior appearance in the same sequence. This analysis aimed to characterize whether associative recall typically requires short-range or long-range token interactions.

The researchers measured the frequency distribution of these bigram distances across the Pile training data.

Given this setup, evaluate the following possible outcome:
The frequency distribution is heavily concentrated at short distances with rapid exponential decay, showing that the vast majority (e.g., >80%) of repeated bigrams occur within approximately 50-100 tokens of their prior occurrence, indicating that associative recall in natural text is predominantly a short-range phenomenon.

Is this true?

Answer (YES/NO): NO